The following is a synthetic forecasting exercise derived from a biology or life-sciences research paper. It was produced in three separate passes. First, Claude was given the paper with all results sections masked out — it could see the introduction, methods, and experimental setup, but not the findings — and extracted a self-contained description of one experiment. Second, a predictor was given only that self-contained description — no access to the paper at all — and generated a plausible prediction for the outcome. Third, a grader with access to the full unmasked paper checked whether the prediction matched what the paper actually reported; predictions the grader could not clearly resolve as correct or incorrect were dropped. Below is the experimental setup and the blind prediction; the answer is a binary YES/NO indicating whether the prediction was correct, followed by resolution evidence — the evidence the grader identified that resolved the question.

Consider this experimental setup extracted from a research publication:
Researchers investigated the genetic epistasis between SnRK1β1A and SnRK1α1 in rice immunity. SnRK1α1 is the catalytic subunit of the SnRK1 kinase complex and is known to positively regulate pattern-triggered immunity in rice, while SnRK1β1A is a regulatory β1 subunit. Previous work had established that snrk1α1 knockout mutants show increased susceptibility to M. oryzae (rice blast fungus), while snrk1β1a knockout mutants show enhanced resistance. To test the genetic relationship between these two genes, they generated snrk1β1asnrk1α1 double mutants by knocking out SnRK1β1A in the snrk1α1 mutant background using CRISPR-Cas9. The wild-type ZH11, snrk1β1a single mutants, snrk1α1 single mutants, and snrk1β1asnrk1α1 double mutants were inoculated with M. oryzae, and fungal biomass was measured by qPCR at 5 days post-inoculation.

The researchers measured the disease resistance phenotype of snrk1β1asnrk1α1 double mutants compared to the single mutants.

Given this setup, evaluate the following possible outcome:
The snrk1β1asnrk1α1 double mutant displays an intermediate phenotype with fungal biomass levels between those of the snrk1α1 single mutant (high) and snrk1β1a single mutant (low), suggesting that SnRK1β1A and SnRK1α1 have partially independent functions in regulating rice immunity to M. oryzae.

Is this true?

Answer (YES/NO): NO